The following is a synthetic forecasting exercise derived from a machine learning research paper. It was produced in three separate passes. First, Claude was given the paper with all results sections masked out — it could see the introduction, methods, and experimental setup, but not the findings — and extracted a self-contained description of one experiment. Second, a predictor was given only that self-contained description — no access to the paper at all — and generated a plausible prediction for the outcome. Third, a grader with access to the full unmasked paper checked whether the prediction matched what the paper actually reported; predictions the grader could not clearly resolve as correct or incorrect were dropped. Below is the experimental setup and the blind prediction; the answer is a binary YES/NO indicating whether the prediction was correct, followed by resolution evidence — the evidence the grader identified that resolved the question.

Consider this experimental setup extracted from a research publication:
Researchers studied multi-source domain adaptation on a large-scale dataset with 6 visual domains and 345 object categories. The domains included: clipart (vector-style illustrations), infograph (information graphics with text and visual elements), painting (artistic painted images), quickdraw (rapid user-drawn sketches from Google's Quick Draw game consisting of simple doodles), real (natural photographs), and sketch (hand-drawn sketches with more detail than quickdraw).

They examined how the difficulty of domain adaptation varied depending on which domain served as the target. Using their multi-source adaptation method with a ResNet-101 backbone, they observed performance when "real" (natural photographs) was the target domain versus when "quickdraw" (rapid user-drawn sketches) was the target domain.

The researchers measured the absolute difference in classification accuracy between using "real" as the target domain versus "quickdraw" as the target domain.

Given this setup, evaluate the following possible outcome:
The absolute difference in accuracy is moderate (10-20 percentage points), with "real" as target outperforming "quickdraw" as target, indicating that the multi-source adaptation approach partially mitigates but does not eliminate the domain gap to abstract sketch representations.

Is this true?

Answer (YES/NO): NO